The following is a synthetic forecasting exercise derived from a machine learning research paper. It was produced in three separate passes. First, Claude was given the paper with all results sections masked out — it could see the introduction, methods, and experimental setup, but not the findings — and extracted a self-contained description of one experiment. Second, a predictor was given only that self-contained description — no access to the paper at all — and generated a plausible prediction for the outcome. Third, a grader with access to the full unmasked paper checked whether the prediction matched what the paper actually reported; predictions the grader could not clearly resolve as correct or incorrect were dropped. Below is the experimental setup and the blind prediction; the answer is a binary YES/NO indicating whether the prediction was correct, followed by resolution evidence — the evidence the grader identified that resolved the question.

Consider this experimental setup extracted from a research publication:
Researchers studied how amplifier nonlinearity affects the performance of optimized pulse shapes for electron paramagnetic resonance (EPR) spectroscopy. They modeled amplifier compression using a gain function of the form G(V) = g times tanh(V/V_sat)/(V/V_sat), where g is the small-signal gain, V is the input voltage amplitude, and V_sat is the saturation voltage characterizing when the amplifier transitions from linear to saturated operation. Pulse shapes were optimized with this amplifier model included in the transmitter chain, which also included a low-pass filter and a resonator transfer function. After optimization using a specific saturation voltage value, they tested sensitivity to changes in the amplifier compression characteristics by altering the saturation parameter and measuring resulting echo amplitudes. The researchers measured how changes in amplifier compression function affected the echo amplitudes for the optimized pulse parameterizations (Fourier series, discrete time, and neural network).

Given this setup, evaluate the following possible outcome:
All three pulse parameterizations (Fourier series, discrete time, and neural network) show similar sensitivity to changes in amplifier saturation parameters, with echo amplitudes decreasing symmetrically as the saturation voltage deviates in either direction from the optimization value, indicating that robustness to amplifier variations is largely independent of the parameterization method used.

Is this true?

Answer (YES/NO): NO